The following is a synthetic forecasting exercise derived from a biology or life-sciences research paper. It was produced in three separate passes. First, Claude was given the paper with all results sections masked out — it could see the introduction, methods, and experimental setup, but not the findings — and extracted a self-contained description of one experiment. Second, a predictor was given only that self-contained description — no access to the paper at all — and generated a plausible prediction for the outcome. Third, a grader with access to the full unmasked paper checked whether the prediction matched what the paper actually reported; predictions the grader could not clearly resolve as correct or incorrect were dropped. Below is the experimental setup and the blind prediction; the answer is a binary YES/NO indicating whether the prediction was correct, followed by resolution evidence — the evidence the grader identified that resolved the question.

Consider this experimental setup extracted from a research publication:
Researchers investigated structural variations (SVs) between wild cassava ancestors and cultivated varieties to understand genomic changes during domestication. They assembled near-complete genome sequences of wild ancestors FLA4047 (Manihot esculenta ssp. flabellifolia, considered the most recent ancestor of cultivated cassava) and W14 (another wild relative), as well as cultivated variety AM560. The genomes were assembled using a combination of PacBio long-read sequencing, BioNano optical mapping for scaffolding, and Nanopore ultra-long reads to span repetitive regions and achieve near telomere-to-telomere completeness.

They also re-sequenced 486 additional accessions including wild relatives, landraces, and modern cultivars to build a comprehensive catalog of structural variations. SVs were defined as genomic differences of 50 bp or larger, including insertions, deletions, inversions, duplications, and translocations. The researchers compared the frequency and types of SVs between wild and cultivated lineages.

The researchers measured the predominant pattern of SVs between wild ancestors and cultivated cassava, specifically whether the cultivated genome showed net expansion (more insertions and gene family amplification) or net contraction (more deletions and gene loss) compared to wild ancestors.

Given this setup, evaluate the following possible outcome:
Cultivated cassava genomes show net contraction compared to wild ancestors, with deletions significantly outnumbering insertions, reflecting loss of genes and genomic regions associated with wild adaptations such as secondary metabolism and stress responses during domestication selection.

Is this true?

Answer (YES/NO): NO